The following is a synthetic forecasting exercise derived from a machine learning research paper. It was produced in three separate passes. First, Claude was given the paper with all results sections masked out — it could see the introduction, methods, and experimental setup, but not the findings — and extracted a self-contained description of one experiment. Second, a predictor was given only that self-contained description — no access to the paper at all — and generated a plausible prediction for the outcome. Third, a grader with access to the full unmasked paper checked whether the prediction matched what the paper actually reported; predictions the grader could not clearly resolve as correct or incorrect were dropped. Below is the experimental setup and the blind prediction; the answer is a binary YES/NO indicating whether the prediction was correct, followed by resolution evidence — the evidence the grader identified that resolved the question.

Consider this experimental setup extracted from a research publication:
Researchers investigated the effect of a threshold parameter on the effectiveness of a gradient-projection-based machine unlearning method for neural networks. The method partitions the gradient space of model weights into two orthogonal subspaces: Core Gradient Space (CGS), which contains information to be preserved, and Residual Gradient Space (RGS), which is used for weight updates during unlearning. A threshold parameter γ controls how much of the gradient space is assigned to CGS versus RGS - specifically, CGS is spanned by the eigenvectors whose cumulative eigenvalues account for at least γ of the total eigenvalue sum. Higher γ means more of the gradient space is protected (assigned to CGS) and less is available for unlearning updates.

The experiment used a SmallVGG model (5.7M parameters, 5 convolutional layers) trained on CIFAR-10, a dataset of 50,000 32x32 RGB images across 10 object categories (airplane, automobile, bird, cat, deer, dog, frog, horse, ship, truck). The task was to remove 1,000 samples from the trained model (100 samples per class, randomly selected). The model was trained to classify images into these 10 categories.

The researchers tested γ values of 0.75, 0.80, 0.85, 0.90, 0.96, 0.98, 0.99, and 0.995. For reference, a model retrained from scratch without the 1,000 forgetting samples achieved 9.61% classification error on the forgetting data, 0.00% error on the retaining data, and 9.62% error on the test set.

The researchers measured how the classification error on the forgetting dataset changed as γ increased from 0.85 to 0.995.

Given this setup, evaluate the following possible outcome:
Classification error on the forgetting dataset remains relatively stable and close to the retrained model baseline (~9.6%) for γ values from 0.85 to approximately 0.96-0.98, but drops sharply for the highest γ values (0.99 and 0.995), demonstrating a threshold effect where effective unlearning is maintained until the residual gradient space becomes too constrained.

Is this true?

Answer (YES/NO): YES